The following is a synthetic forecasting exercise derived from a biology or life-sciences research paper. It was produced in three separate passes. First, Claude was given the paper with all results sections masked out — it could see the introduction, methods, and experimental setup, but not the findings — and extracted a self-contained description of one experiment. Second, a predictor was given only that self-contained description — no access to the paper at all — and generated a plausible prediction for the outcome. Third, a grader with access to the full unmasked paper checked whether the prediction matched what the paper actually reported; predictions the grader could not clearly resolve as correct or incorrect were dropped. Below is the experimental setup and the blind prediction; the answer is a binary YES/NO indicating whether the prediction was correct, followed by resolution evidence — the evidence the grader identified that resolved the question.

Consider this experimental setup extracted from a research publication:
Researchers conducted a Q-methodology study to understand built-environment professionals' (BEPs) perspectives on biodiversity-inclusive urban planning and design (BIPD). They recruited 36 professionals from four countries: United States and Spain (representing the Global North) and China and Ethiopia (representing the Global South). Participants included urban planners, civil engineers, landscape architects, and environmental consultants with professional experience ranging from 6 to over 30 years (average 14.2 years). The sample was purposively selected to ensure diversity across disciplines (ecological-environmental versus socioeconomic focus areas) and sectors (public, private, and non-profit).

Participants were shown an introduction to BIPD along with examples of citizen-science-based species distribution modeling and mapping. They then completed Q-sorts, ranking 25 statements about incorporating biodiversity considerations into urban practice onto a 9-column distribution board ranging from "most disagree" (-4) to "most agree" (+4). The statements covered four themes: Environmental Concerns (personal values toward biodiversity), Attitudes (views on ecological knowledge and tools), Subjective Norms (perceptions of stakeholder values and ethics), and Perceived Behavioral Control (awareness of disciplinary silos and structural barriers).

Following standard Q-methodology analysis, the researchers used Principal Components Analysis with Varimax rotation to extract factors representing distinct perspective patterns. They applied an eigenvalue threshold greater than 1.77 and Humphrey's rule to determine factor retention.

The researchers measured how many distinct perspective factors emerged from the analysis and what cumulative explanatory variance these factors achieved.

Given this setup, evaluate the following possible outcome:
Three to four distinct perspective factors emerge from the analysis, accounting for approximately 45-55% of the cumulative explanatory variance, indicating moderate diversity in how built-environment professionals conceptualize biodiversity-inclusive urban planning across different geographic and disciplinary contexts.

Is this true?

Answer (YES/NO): NO